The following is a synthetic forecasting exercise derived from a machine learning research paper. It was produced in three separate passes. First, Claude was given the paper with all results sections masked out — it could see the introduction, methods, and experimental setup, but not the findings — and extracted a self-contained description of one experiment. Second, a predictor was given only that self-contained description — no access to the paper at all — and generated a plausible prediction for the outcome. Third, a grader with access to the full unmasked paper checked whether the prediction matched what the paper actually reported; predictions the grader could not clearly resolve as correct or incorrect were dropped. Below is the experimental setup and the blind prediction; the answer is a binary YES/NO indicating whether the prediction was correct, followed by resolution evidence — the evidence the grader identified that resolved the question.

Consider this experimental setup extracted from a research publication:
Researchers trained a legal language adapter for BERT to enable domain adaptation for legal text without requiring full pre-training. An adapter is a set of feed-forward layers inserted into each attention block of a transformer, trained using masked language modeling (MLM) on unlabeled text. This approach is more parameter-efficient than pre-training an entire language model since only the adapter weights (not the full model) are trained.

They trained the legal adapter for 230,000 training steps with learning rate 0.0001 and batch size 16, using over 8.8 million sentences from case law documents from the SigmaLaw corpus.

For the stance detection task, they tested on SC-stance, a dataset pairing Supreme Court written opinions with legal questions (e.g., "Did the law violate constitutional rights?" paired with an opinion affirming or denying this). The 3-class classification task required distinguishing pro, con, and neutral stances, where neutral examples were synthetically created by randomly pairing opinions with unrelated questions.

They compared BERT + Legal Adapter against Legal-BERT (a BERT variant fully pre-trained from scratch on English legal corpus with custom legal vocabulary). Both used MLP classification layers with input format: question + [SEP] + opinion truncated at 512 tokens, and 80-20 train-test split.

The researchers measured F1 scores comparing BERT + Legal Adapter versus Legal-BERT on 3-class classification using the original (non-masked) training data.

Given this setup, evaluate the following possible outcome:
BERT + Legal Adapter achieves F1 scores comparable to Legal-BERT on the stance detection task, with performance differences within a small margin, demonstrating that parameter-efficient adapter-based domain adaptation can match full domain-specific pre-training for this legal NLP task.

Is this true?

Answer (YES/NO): NO